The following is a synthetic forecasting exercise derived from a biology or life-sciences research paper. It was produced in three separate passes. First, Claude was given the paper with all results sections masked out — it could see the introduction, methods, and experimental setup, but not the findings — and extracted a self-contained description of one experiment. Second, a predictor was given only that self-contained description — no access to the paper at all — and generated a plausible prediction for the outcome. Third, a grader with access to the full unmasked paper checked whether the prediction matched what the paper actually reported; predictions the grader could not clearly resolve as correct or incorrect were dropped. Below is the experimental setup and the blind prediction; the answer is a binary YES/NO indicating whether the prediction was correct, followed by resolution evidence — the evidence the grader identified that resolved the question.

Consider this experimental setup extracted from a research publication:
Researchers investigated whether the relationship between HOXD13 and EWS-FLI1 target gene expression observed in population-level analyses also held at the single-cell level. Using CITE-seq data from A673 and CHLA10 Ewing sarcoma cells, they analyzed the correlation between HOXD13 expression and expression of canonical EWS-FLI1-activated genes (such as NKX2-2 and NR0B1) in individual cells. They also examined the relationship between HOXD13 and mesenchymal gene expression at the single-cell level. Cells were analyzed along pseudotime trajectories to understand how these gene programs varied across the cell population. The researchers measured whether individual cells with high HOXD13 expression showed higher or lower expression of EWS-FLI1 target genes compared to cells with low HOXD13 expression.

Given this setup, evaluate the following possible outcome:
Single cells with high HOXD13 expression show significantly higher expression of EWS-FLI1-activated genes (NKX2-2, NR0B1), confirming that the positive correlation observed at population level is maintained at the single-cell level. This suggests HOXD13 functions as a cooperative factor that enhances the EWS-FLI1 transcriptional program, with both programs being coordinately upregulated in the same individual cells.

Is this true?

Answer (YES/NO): NO